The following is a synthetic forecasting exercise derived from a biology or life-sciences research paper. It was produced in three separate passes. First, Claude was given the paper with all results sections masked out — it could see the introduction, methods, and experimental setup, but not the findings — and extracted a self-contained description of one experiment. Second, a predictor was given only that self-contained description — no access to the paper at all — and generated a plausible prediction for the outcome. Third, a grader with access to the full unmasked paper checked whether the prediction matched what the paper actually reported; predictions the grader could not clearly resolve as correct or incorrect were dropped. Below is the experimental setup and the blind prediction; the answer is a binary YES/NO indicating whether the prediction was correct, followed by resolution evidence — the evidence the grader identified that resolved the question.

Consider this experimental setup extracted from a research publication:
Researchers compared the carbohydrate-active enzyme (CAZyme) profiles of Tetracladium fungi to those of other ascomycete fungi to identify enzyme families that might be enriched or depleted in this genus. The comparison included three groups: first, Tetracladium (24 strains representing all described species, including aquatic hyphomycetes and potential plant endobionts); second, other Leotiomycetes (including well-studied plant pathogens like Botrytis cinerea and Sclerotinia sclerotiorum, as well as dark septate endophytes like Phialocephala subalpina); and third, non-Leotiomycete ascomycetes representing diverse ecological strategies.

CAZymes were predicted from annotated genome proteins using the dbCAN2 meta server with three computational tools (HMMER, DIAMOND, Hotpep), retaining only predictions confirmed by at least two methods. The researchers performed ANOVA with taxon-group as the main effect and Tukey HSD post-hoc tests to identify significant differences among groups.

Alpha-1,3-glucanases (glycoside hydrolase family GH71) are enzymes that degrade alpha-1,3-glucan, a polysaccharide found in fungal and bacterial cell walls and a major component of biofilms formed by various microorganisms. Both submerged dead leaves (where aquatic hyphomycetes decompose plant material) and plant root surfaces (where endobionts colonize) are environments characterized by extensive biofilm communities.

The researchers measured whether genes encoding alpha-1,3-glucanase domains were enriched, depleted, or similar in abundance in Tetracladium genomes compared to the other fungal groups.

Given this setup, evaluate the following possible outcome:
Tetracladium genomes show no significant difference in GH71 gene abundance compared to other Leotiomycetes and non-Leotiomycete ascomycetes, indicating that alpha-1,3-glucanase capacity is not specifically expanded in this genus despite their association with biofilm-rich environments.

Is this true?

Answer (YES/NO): NO